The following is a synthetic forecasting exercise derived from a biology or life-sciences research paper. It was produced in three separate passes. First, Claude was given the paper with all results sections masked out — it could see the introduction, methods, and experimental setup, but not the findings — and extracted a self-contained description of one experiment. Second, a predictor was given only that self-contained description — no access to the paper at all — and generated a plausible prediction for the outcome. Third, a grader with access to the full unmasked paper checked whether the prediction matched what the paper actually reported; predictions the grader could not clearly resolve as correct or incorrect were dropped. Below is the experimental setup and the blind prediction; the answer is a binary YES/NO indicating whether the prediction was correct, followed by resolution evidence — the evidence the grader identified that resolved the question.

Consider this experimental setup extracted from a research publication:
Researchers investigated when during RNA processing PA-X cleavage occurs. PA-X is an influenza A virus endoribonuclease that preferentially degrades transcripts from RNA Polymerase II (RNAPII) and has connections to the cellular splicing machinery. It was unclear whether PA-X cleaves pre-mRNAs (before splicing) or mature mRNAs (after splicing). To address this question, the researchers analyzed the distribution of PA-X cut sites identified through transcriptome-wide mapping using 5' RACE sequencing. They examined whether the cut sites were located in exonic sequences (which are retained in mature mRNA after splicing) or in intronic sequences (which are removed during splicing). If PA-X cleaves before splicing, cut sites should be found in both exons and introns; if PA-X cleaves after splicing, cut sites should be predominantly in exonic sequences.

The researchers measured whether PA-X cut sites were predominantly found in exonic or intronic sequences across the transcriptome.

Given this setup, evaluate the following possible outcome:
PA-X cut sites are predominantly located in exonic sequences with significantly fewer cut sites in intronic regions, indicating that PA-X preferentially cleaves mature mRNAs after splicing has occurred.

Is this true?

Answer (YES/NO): YES